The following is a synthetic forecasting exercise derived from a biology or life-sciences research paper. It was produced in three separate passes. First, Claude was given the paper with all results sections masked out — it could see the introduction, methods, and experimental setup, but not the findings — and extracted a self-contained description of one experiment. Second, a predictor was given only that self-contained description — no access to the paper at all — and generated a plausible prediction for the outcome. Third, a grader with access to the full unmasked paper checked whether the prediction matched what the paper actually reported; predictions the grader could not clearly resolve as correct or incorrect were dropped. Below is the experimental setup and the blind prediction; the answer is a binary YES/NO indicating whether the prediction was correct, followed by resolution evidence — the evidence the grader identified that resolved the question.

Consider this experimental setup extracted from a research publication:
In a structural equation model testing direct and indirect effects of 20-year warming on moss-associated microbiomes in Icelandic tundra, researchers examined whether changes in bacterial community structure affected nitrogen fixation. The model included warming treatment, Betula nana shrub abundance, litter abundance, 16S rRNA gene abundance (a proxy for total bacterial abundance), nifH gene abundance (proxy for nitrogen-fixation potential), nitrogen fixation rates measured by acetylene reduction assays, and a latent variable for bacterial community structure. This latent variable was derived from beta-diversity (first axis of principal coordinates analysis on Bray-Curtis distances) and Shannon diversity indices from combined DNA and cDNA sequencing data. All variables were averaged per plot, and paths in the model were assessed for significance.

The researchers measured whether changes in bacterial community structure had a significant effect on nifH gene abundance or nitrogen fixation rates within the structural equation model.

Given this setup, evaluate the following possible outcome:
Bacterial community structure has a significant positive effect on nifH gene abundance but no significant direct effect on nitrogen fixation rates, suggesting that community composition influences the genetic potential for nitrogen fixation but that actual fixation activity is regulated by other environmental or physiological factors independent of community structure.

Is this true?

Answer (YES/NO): NO